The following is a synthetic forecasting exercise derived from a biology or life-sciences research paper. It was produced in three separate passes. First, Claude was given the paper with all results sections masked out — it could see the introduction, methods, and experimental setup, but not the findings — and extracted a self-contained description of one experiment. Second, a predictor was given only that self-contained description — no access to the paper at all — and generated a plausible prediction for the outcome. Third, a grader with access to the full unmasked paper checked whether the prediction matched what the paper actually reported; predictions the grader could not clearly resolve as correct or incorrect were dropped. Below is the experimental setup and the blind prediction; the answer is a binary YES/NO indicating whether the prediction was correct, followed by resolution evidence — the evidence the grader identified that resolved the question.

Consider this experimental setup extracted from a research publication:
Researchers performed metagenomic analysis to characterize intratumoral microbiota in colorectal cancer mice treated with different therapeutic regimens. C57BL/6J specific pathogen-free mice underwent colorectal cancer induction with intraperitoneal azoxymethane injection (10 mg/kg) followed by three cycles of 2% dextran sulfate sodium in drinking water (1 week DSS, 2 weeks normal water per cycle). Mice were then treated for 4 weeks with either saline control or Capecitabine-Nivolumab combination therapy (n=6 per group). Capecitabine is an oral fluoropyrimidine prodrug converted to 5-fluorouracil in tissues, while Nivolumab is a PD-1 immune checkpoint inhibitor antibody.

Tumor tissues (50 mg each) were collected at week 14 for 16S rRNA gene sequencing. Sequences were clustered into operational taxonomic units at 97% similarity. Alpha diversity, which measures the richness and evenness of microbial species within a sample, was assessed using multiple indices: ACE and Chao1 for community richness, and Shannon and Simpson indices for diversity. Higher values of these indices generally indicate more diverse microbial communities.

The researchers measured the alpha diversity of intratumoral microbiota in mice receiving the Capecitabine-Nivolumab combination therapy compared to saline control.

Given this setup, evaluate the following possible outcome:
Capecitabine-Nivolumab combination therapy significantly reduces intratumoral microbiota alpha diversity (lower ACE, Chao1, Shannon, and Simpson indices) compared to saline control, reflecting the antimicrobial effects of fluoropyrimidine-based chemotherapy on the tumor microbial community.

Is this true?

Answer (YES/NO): NO